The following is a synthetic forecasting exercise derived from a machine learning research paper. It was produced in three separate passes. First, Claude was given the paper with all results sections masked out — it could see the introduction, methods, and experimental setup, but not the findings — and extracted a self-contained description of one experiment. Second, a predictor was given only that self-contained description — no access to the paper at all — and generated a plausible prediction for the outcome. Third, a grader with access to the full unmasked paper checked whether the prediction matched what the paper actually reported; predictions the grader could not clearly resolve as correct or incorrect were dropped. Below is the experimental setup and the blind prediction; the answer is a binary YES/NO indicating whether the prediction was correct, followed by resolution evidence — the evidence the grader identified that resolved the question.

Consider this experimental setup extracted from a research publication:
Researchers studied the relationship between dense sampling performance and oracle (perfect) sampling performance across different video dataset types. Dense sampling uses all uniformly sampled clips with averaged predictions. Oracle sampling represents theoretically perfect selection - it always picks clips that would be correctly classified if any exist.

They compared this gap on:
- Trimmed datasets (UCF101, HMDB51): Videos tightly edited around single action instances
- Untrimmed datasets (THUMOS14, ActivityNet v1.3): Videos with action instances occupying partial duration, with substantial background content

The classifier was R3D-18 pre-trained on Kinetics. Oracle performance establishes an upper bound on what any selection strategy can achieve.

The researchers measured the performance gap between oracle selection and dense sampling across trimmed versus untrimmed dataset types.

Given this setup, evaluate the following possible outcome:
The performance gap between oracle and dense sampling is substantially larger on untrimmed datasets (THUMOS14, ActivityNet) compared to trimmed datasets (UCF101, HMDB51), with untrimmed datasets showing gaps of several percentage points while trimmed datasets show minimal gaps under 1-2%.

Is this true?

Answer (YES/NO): NO